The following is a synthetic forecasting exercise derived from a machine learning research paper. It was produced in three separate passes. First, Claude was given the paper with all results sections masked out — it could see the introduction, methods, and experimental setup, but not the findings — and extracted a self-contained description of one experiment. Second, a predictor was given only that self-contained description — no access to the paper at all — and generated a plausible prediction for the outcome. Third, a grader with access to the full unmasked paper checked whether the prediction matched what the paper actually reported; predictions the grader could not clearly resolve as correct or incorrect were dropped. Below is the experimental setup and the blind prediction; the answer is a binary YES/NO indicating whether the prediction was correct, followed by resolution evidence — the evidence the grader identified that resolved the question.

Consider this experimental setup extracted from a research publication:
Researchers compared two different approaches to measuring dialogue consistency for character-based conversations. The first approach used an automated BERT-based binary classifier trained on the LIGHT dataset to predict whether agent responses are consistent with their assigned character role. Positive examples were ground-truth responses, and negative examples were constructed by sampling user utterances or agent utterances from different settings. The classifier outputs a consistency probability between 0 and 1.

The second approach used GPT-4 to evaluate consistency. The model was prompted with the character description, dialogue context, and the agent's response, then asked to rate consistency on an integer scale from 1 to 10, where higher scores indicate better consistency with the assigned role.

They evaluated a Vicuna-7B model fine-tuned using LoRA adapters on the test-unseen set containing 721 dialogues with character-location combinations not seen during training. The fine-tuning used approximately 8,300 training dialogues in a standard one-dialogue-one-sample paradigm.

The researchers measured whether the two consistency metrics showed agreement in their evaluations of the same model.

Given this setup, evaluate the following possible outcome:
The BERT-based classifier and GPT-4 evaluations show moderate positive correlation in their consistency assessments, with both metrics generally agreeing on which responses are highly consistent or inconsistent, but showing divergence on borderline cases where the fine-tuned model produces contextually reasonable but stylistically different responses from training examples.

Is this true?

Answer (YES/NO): NO